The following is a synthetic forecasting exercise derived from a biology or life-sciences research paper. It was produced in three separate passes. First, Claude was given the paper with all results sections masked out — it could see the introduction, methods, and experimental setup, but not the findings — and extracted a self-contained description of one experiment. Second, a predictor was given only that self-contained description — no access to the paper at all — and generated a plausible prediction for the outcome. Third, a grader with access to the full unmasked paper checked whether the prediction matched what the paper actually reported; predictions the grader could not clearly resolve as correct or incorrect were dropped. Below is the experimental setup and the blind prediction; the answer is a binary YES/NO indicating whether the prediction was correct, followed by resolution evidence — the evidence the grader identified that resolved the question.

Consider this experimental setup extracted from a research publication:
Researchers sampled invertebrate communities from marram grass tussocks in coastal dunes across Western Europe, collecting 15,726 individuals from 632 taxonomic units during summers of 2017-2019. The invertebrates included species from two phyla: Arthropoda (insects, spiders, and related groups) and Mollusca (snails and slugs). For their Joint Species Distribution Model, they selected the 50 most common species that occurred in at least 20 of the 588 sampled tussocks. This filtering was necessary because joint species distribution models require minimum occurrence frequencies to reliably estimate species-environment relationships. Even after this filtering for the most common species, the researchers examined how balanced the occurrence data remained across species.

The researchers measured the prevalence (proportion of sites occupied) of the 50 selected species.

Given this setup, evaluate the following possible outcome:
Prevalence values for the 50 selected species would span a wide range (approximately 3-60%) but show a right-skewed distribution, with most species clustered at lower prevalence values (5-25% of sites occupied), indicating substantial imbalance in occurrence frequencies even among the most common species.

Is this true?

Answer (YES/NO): NO